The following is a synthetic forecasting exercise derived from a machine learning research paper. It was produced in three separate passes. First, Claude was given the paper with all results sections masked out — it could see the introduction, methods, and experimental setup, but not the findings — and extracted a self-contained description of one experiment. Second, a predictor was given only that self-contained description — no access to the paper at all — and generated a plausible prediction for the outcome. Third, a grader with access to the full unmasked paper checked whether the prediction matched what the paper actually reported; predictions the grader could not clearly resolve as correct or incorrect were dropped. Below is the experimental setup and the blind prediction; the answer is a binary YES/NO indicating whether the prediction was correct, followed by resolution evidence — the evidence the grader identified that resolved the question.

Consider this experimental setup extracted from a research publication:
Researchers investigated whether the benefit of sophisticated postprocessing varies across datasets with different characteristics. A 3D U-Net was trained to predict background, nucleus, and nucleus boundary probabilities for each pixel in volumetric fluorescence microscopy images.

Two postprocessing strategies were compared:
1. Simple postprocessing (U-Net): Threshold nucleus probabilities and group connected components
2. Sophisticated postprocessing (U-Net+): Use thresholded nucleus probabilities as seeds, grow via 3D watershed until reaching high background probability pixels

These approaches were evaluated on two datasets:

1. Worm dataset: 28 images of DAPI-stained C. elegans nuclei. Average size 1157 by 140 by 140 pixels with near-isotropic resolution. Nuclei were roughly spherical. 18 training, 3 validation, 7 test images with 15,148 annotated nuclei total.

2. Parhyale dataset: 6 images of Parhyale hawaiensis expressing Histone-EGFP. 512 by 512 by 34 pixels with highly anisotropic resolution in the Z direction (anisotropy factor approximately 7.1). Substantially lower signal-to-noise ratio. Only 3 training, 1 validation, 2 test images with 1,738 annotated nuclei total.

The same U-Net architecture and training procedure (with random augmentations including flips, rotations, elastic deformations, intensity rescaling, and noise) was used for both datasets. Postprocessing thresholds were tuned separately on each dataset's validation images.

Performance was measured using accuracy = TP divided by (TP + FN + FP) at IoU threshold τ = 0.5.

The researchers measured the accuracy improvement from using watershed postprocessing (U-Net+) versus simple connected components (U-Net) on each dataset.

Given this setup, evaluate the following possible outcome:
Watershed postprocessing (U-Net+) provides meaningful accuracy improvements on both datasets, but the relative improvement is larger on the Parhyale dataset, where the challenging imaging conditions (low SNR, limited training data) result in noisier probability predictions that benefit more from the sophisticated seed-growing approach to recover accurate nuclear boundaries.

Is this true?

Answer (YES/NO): NO